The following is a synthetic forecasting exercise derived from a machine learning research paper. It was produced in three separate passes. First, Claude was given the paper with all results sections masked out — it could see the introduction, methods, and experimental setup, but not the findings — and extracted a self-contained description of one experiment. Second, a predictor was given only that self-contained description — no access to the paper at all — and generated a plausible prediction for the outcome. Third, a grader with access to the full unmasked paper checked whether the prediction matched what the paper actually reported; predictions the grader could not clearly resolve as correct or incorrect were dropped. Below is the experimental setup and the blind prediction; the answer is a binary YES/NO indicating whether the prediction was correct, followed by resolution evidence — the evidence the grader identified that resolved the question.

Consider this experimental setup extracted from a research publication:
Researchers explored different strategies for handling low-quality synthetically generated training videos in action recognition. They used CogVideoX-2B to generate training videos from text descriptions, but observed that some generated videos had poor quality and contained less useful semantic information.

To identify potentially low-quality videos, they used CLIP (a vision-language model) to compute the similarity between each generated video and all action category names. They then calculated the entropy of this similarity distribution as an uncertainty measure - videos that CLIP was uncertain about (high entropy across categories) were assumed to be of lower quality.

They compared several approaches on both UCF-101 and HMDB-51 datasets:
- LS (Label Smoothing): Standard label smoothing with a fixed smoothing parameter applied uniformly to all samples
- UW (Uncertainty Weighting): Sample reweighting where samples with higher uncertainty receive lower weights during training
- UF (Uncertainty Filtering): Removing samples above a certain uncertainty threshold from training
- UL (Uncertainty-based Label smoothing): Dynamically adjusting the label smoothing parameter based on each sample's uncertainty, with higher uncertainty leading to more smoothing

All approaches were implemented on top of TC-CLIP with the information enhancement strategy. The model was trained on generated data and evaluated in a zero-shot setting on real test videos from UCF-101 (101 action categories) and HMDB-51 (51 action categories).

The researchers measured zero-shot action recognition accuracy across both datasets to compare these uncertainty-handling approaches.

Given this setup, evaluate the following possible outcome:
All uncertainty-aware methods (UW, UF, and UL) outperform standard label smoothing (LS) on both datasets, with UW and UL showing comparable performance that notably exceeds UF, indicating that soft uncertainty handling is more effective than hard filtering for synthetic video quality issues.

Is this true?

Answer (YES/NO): NO